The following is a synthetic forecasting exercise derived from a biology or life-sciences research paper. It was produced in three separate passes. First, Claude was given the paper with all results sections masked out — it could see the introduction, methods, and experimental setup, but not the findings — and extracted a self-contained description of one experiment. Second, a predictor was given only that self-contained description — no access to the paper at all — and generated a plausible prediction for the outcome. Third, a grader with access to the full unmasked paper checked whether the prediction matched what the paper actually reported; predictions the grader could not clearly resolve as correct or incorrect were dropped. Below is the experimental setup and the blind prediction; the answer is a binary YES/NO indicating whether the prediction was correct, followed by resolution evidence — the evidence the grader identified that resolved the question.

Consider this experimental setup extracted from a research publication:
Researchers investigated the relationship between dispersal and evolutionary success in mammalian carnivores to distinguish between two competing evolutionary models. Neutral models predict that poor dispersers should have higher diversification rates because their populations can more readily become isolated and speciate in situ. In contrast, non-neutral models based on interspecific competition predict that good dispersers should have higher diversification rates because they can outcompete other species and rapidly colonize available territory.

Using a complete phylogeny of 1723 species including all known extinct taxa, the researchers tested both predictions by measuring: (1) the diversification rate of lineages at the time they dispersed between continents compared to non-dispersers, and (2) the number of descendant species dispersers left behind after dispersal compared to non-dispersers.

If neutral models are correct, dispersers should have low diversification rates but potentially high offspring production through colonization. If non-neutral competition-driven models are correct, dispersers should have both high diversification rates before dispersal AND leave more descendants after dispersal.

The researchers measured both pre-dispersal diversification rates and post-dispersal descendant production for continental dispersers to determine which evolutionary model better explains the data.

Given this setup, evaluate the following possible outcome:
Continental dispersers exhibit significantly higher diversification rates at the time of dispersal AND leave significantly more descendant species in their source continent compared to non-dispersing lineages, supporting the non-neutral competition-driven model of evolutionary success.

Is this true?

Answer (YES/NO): NO